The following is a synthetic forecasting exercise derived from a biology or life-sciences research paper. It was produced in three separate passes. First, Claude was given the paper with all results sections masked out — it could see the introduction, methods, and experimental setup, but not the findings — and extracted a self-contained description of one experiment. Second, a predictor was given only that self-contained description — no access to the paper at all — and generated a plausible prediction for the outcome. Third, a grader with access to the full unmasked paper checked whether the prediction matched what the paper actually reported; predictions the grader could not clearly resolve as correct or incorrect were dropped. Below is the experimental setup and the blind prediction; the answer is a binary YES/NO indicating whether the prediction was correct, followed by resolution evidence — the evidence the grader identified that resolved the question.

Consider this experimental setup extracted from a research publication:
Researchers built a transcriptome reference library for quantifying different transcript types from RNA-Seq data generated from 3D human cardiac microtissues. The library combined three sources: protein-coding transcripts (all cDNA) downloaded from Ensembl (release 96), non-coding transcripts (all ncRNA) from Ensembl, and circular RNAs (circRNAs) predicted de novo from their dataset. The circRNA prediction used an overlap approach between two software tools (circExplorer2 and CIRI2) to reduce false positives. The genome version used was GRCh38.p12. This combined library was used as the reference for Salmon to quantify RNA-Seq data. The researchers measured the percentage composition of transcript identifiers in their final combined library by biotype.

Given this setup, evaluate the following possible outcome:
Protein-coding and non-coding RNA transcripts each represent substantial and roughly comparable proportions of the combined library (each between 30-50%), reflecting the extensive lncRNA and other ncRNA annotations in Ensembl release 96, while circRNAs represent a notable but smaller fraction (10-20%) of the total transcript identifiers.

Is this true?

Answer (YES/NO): NO